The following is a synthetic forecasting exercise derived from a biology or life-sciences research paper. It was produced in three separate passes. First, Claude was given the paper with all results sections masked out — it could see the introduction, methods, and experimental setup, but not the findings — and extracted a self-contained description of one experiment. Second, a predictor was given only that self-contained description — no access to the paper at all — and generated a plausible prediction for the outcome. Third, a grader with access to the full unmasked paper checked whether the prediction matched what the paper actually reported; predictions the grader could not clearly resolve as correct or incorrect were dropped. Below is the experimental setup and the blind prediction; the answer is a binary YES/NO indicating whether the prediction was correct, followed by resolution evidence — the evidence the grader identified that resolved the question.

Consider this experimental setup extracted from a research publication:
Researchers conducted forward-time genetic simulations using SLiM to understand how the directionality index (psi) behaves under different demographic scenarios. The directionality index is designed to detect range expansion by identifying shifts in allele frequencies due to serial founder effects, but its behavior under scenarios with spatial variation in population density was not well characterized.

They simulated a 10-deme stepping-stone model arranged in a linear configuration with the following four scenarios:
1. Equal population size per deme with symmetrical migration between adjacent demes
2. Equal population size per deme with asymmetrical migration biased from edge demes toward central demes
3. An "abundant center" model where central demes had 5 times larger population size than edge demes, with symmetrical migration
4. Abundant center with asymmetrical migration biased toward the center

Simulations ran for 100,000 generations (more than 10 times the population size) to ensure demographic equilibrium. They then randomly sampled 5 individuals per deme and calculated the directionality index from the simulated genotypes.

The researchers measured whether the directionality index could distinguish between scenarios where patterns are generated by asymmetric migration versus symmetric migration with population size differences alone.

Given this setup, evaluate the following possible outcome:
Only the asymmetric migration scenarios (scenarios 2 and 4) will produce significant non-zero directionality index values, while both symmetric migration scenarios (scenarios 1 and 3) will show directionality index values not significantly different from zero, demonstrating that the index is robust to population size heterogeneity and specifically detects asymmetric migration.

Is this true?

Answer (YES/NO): NO